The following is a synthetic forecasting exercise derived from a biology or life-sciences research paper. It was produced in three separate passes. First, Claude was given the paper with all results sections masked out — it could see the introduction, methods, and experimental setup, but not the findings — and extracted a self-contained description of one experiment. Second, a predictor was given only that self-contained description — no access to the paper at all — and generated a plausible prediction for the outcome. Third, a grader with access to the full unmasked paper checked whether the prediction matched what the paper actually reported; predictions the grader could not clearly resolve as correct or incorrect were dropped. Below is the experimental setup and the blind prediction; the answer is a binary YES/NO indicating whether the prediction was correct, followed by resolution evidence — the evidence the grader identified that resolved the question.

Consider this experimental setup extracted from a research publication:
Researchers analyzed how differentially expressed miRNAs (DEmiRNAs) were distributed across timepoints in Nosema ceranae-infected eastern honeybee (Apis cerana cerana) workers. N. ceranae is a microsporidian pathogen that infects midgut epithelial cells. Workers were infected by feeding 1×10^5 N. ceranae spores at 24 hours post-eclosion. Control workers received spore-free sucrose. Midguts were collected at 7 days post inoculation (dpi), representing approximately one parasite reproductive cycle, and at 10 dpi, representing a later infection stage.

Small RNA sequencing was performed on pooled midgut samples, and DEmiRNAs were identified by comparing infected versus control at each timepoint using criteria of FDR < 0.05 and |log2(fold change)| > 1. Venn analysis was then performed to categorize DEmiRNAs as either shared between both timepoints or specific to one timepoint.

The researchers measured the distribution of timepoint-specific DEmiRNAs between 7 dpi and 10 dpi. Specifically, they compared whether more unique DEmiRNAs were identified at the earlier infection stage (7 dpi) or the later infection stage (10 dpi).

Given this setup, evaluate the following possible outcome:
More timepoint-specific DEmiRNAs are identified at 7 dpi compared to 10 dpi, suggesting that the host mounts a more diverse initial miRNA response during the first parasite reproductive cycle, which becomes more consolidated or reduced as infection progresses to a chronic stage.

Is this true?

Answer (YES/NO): YES